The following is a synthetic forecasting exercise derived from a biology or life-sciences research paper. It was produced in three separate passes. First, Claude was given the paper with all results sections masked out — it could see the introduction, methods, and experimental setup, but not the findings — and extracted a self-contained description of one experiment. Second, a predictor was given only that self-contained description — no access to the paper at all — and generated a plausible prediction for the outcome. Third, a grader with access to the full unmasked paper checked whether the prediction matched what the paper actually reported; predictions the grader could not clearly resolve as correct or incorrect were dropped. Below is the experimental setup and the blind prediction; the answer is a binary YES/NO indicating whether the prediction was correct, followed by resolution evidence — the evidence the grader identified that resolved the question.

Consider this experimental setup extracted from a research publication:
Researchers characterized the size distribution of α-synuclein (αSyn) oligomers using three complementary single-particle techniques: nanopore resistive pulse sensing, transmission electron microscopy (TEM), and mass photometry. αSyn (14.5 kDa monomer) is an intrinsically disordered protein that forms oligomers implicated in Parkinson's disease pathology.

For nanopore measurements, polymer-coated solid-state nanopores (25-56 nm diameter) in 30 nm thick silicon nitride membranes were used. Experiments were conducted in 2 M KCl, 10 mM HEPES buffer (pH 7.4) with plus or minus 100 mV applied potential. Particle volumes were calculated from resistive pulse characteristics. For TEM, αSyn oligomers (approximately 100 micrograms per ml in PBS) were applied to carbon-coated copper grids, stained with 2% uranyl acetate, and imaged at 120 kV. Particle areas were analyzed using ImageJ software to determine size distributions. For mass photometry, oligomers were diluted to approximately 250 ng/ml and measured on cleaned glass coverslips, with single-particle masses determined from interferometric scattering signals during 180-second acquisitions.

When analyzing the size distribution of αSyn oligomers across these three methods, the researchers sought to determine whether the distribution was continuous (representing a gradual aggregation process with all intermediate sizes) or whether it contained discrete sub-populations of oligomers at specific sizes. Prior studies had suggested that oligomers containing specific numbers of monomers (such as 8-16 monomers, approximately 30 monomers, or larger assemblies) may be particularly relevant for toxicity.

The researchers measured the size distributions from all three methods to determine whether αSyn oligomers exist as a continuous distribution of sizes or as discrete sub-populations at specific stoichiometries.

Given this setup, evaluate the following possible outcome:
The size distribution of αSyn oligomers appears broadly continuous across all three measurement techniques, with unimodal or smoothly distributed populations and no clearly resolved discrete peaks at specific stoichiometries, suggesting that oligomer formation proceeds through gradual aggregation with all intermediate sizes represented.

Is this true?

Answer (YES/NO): NO